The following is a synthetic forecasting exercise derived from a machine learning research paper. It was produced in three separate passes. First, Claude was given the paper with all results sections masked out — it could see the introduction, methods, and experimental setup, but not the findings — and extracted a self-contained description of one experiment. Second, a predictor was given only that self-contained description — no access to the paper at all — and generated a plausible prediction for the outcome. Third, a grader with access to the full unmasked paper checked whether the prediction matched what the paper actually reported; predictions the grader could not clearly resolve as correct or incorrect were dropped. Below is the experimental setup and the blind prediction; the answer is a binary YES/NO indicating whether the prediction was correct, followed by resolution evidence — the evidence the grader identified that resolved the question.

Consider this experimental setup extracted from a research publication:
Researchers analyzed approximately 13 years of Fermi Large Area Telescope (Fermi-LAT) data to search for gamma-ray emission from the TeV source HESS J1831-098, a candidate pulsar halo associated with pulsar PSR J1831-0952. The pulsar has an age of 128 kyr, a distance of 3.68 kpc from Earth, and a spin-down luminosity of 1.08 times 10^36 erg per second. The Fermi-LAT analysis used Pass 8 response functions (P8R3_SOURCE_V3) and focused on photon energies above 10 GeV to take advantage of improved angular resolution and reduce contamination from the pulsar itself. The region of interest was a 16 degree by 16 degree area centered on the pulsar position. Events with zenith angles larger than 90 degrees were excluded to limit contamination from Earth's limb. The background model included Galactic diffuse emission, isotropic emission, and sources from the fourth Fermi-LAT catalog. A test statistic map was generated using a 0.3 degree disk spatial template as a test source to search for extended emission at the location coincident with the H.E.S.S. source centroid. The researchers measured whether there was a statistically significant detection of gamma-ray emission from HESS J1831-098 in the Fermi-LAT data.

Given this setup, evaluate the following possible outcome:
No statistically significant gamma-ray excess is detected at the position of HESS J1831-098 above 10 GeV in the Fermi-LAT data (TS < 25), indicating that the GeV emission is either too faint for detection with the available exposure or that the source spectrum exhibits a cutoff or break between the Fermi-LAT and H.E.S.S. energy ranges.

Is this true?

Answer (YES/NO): YES